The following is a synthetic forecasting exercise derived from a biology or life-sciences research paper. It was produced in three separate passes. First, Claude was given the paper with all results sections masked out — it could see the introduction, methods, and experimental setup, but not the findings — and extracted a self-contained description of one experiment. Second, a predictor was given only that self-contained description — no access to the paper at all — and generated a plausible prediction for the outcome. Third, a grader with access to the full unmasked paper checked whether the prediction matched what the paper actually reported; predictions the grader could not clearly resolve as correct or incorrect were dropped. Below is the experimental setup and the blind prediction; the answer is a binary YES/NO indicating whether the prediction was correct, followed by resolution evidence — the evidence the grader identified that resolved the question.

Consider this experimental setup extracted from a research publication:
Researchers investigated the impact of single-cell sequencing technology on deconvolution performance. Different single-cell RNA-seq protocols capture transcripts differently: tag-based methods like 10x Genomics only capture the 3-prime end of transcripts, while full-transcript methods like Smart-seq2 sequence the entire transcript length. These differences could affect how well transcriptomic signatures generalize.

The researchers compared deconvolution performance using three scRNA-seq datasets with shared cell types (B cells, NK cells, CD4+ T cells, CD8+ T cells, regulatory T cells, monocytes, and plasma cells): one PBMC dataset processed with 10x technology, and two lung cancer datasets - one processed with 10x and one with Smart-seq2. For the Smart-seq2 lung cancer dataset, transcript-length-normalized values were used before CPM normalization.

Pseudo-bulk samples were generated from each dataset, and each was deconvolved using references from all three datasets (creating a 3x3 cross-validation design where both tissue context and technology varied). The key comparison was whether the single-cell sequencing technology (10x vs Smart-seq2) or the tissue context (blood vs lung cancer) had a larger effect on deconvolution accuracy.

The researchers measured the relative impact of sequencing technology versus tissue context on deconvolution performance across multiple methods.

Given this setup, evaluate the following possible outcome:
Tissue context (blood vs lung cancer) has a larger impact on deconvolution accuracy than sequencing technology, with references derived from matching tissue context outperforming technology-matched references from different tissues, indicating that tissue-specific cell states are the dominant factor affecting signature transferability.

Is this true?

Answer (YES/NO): YES